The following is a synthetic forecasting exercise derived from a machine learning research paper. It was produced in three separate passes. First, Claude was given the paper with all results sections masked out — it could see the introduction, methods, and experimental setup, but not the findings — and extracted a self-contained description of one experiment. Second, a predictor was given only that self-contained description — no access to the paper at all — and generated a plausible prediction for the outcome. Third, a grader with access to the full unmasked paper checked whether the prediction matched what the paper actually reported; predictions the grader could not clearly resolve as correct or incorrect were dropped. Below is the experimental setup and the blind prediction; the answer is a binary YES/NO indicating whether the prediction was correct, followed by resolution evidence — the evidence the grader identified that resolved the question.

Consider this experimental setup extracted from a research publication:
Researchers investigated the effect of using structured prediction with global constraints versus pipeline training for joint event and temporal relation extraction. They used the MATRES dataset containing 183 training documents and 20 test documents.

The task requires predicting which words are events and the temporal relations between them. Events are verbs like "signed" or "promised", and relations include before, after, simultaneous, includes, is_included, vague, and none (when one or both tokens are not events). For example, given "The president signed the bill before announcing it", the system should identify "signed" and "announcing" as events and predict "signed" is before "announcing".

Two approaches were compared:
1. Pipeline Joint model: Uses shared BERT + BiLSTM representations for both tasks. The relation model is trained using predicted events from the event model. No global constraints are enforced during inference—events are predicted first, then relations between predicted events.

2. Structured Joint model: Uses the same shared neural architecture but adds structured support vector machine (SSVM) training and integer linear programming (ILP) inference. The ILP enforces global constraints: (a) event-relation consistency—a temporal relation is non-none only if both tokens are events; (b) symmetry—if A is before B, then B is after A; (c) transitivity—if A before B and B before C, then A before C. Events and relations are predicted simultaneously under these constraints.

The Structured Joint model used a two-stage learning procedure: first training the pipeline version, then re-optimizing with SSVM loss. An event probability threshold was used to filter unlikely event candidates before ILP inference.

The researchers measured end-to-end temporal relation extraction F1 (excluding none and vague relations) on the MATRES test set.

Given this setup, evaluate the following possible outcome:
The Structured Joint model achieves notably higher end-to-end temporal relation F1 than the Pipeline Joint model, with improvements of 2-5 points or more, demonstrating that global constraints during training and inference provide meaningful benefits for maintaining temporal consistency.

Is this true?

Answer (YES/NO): NO